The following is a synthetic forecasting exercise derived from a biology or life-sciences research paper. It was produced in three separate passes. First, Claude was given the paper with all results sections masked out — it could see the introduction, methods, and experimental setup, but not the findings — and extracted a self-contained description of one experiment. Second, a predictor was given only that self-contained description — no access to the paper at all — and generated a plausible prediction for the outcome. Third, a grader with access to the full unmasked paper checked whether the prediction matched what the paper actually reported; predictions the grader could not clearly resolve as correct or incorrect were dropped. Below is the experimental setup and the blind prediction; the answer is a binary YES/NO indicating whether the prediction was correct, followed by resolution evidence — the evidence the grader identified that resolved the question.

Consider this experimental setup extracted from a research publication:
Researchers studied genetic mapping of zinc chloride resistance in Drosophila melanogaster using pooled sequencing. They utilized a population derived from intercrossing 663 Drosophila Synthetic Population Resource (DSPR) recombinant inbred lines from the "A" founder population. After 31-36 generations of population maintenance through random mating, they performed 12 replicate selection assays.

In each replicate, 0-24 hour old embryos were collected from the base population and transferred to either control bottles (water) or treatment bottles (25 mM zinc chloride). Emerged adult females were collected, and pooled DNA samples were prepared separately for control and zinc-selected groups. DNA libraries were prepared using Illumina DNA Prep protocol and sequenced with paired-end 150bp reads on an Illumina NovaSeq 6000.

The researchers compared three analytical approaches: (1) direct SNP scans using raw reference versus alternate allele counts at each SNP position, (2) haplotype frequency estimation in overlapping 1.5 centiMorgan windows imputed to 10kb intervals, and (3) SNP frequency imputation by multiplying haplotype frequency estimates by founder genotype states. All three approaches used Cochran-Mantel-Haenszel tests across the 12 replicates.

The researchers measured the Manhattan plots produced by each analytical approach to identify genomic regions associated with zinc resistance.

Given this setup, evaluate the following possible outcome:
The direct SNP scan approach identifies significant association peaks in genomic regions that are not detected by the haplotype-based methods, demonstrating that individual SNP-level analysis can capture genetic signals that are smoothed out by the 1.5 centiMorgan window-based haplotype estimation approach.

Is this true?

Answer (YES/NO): NO